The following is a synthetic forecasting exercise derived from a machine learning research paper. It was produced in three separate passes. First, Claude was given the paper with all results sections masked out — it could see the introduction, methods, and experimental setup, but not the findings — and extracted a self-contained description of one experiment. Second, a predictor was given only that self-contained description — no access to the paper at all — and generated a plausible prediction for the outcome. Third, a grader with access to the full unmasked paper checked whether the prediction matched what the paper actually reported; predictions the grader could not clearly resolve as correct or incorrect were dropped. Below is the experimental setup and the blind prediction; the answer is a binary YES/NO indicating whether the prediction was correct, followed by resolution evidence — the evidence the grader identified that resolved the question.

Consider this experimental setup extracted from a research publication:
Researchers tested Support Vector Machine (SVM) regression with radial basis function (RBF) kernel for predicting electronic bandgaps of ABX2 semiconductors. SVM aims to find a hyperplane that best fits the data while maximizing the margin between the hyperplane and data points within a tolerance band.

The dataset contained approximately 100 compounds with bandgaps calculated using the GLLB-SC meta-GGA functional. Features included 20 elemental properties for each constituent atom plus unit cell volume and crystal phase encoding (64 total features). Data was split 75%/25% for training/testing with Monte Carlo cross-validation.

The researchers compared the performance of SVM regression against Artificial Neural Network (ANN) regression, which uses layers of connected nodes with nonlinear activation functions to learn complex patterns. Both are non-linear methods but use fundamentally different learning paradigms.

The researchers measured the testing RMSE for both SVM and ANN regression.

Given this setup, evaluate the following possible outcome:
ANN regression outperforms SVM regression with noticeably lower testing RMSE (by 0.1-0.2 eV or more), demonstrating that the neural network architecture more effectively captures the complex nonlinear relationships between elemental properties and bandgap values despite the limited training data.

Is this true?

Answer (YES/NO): NO